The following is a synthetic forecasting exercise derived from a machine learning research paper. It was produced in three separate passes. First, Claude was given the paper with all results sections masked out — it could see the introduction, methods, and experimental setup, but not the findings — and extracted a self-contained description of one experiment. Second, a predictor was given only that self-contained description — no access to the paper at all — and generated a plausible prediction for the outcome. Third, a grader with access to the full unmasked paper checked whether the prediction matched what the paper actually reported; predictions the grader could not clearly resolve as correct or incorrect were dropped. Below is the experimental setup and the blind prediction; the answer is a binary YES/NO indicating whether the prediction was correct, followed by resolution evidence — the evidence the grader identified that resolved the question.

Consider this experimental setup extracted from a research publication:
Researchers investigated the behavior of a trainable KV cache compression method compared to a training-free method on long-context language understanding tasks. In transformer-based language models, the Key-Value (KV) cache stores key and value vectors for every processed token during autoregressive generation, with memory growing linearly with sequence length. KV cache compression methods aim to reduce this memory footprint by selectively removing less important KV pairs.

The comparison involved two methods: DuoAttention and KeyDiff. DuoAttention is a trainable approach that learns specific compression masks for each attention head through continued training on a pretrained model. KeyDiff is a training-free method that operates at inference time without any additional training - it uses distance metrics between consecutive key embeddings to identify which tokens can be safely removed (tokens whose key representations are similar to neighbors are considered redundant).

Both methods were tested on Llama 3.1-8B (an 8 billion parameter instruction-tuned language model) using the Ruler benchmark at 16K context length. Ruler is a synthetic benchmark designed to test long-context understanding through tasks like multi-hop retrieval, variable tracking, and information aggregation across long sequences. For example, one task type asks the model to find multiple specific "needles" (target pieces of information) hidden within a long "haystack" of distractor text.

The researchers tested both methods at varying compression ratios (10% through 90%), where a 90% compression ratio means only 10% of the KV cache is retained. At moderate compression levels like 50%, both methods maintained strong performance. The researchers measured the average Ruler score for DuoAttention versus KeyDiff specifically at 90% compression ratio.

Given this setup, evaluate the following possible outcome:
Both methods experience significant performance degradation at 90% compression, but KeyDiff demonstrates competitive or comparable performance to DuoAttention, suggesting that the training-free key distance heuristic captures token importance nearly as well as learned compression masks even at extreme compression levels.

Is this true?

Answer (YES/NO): NO